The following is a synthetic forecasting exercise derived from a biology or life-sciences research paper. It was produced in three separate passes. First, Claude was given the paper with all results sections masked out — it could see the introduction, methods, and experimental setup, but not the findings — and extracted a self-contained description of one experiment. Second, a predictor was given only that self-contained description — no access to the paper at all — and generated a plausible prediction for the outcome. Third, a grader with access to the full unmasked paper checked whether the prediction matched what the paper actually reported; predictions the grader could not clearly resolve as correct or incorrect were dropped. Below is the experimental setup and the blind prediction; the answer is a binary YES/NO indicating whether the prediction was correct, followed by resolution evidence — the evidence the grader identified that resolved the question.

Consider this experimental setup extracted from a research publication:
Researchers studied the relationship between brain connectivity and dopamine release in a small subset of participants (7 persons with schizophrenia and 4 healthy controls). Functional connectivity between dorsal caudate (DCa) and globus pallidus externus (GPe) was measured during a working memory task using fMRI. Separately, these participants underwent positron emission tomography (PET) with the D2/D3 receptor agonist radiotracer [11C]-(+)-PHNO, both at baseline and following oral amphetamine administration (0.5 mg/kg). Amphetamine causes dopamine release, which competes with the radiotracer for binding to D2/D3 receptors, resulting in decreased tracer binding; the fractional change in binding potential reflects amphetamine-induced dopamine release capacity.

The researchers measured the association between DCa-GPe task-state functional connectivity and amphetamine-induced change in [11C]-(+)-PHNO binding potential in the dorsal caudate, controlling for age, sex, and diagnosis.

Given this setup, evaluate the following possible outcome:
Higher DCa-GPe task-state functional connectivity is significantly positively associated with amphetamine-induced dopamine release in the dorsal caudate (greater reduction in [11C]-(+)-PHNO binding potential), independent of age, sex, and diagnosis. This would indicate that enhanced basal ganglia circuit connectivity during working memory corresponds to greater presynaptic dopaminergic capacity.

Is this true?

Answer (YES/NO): YES